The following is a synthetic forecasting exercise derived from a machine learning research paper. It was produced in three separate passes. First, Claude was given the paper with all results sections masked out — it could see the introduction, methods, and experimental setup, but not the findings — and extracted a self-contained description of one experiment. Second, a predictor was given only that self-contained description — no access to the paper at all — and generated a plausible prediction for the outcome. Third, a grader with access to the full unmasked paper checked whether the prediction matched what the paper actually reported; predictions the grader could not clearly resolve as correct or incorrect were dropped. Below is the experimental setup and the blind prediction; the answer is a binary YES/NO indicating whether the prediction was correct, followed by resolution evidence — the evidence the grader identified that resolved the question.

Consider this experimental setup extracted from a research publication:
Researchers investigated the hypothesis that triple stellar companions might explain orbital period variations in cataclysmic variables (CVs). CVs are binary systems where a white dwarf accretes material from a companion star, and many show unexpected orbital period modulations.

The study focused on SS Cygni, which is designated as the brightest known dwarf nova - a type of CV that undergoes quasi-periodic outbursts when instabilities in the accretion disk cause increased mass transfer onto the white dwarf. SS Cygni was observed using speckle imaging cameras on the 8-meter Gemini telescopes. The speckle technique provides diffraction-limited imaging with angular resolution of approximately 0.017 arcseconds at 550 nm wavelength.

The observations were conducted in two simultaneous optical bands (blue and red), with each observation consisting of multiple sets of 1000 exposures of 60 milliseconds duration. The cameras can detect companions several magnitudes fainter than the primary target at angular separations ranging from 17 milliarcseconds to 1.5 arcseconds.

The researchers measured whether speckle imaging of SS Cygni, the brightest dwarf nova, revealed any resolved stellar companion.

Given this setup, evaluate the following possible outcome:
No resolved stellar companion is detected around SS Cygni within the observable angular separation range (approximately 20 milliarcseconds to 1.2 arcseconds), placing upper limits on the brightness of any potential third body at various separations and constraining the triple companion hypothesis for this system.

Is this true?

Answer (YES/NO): YES